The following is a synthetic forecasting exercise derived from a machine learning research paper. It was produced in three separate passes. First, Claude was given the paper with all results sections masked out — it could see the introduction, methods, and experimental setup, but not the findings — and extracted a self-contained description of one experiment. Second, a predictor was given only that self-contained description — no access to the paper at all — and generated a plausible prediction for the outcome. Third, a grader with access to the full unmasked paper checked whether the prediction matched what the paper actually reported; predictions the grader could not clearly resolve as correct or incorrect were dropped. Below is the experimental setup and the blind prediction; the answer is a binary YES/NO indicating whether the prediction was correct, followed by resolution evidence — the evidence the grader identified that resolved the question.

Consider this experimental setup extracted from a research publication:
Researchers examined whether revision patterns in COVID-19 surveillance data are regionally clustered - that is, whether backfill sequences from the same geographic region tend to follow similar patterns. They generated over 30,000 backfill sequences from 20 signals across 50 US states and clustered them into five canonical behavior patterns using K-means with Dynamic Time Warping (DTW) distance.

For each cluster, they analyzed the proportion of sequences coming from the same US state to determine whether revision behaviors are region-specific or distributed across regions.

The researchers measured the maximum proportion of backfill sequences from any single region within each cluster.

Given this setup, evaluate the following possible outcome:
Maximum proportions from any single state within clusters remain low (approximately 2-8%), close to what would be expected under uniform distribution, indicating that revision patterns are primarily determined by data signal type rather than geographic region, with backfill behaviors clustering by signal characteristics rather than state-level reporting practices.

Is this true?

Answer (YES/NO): NO